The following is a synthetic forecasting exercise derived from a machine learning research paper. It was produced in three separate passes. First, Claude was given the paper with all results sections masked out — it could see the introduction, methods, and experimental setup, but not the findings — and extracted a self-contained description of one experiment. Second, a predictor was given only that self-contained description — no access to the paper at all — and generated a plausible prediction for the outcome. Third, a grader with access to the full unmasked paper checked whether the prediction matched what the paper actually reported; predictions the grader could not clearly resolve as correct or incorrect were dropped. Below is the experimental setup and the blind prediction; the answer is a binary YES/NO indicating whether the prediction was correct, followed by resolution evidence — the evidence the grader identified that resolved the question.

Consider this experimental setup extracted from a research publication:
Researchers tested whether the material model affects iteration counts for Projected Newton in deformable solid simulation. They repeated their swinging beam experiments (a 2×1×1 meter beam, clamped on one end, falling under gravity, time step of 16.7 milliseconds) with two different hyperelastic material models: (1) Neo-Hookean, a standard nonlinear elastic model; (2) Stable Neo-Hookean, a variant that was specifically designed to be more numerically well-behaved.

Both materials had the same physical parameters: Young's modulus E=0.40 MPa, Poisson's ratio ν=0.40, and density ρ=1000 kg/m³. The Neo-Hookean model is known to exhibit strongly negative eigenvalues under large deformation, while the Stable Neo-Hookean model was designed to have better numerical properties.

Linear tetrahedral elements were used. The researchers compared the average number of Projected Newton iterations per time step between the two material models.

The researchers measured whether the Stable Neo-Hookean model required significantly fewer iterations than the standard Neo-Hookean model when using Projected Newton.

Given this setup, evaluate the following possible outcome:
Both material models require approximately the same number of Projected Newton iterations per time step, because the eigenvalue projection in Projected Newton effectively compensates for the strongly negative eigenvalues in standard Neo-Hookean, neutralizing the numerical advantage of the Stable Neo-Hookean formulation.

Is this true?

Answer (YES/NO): YES